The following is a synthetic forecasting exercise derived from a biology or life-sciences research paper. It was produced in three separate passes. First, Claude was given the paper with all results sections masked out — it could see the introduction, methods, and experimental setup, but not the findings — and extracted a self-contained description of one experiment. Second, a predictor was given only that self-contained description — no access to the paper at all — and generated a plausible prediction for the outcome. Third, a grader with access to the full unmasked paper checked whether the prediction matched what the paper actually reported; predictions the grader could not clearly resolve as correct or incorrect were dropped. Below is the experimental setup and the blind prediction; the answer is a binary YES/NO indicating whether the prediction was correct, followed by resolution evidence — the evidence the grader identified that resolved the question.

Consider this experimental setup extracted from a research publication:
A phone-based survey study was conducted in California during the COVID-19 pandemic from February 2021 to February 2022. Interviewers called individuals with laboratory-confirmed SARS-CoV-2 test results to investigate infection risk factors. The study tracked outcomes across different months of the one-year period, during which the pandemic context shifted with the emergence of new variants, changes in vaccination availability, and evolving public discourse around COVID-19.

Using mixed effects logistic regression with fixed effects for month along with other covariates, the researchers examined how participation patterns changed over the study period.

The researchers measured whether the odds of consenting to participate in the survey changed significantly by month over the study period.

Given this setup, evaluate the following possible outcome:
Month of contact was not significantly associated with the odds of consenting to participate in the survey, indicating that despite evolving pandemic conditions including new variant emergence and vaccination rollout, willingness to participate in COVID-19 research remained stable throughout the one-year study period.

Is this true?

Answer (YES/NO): YES